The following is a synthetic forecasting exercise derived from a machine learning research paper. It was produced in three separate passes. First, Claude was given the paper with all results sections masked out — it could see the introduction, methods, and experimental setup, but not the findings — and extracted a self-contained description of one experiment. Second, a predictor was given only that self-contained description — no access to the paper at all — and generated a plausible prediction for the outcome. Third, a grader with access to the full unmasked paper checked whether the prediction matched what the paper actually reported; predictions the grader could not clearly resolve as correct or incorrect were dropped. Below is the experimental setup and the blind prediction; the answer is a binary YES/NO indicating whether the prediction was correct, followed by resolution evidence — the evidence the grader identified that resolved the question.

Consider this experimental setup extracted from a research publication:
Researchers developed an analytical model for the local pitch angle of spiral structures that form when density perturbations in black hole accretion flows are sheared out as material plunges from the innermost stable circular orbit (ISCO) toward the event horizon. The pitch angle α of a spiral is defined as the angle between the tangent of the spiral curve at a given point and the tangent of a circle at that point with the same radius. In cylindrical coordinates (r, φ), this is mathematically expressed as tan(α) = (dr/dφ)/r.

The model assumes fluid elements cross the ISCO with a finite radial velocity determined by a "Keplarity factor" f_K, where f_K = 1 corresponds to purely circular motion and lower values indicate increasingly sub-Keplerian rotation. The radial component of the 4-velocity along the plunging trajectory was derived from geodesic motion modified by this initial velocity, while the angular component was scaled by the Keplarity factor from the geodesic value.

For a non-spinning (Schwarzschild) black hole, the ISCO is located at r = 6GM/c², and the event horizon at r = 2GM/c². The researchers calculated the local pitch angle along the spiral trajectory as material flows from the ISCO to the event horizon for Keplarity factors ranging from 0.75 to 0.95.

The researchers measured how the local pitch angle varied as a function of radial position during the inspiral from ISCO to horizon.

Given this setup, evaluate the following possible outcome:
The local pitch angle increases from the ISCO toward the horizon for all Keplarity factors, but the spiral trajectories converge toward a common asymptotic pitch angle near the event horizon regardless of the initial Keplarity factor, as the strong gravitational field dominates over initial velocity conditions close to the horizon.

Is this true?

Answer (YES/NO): NO